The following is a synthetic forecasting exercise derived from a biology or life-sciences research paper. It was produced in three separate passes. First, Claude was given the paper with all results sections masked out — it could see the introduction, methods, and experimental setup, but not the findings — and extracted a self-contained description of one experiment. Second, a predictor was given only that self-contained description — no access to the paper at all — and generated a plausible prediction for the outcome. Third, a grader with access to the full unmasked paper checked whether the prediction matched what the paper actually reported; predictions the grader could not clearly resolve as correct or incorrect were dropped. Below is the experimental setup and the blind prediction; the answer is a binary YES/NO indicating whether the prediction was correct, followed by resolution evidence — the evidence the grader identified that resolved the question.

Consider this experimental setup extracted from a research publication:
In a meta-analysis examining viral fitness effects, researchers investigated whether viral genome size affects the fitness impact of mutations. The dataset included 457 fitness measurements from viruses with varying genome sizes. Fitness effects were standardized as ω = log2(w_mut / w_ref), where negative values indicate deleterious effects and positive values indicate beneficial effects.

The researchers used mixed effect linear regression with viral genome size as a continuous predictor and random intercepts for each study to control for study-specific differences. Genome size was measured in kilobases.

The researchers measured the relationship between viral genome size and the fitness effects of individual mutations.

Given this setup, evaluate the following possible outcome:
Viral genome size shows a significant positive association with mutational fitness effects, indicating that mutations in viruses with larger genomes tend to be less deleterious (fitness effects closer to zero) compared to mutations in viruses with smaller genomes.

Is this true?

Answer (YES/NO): YES